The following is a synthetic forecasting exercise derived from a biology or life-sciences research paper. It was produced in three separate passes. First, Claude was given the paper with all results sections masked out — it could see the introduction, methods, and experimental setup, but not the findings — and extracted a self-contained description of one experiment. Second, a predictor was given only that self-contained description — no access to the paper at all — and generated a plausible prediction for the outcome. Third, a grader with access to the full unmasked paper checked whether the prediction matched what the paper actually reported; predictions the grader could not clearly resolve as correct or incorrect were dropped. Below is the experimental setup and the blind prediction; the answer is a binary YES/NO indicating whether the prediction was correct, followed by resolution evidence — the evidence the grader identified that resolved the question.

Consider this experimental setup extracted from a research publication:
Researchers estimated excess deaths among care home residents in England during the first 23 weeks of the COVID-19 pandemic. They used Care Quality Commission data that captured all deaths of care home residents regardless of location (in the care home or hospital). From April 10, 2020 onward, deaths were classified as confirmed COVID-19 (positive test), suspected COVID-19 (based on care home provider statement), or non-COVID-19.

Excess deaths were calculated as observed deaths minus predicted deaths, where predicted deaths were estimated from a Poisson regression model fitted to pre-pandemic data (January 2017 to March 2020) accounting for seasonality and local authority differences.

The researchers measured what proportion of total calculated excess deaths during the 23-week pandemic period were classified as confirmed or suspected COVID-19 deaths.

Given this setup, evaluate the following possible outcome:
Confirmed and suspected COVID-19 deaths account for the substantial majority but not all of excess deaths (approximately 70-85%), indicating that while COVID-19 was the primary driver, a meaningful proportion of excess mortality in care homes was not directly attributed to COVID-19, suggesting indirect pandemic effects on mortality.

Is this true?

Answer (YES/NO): NO